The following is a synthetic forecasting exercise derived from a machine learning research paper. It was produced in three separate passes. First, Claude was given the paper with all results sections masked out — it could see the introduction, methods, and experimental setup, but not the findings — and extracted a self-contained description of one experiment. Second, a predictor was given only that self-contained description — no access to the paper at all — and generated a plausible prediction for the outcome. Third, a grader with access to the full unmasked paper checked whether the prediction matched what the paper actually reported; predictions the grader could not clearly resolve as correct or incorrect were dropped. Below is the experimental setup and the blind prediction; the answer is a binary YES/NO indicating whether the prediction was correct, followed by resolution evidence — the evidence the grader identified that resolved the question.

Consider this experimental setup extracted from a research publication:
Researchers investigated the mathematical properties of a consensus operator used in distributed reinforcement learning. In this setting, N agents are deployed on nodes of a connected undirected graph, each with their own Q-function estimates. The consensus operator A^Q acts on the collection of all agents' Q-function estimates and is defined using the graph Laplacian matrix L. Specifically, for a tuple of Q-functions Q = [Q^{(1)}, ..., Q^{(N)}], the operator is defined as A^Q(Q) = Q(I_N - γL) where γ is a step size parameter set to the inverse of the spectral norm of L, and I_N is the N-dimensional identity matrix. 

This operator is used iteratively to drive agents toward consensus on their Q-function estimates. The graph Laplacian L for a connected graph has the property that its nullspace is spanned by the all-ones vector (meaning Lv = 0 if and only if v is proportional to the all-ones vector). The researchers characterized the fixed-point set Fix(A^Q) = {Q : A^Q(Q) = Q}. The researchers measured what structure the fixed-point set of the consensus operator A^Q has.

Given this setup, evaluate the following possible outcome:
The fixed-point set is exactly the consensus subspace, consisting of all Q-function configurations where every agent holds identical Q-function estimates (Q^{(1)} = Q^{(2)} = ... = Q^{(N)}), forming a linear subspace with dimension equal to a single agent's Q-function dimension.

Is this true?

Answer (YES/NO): YES